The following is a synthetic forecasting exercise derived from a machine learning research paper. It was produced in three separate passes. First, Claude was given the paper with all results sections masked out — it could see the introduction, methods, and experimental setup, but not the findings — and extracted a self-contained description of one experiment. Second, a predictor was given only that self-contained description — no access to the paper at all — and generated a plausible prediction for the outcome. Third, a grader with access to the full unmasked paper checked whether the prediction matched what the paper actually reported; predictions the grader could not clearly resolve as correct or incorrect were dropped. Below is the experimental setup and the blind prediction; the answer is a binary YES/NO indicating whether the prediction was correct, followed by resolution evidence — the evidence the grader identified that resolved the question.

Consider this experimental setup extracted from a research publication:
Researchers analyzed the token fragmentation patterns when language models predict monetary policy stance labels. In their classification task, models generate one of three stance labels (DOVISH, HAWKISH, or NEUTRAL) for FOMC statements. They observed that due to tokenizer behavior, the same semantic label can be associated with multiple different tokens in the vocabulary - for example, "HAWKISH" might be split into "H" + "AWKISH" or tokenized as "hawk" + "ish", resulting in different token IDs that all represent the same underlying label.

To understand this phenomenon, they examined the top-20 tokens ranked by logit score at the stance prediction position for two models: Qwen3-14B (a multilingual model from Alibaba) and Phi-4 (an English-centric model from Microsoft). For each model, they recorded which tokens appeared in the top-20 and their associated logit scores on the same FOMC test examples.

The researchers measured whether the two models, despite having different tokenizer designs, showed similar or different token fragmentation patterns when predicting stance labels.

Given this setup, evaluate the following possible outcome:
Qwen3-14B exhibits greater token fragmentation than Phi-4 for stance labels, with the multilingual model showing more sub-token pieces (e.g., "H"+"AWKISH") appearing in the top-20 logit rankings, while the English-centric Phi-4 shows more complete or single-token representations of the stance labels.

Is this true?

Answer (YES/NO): NO